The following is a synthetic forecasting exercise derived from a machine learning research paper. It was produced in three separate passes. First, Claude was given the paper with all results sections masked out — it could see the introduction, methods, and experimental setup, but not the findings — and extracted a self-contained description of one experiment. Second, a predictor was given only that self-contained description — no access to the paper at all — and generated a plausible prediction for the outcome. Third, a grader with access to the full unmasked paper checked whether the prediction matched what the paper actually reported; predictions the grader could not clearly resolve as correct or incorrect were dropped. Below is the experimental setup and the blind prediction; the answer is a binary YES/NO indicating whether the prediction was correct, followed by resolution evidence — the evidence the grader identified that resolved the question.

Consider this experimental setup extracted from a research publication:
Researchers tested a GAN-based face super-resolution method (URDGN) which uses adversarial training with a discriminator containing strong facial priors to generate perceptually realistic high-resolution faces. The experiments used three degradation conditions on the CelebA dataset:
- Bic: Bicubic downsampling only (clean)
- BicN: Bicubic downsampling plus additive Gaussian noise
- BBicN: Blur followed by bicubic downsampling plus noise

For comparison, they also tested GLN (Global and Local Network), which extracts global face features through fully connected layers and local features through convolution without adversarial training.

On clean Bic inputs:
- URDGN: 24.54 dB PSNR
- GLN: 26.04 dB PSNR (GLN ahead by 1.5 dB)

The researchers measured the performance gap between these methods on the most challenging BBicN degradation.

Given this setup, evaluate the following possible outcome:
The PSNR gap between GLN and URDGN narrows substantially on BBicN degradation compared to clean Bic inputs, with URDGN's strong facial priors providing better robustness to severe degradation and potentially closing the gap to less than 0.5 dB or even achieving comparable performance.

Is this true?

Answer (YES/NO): NO